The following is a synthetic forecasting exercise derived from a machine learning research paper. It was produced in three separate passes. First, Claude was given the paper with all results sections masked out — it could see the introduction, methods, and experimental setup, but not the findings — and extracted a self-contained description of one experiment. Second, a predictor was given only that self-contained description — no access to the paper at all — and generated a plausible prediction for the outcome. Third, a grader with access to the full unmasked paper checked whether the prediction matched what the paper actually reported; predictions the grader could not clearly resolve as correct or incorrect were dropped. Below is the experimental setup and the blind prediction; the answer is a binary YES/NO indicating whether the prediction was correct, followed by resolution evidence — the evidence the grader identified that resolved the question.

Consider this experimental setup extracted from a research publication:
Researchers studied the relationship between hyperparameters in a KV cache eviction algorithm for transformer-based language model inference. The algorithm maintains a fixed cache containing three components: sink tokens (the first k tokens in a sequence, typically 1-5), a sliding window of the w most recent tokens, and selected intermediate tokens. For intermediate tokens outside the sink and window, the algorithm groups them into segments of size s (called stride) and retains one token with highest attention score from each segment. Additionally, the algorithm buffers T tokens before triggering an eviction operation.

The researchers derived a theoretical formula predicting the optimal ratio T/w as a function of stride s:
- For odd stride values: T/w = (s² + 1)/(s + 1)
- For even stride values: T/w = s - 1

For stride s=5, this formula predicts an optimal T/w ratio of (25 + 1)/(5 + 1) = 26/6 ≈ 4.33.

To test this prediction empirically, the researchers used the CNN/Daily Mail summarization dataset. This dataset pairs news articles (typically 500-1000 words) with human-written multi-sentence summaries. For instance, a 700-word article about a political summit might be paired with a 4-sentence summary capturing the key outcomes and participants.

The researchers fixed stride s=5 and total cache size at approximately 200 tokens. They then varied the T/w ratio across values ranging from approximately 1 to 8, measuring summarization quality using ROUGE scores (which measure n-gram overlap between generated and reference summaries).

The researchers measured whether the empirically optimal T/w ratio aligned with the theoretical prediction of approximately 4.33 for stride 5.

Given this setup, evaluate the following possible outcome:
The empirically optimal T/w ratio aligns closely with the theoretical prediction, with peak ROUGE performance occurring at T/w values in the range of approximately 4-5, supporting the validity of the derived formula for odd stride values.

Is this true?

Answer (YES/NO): YES